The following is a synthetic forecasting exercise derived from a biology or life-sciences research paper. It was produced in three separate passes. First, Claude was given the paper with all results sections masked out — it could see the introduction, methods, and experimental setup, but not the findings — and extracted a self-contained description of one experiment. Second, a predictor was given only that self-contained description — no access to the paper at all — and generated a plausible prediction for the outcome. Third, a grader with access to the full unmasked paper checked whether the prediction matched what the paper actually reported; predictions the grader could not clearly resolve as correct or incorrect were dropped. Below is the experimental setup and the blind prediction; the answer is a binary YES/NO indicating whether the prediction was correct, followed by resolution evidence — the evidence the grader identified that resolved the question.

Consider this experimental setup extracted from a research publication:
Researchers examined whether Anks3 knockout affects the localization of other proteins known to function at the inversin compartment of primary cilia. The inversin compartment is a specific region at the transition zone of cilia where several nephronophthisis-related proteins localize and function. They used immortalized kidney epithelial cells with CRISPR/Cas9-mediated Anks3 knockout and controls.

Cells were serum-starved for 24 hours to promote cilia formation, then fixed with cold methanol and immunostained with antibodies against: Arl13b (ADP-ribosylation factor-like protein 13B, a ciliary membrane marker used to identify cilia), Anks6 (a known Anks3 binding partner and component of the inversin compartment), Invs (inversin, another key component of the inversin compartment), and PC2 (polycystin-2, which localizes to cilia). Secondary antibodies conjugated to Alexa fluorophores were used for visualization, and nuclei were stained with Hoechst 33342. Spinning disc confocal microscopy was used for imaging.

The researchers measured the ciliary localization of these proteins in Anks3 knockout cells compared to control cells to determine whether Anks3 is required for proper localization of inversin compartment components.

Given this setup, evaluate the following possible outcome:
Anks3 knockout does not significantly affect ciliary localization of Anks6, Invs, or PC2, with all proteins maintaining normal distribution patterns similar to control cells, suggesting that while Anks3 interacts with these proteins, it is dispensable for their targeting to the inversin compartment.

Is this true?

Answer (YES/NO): YES